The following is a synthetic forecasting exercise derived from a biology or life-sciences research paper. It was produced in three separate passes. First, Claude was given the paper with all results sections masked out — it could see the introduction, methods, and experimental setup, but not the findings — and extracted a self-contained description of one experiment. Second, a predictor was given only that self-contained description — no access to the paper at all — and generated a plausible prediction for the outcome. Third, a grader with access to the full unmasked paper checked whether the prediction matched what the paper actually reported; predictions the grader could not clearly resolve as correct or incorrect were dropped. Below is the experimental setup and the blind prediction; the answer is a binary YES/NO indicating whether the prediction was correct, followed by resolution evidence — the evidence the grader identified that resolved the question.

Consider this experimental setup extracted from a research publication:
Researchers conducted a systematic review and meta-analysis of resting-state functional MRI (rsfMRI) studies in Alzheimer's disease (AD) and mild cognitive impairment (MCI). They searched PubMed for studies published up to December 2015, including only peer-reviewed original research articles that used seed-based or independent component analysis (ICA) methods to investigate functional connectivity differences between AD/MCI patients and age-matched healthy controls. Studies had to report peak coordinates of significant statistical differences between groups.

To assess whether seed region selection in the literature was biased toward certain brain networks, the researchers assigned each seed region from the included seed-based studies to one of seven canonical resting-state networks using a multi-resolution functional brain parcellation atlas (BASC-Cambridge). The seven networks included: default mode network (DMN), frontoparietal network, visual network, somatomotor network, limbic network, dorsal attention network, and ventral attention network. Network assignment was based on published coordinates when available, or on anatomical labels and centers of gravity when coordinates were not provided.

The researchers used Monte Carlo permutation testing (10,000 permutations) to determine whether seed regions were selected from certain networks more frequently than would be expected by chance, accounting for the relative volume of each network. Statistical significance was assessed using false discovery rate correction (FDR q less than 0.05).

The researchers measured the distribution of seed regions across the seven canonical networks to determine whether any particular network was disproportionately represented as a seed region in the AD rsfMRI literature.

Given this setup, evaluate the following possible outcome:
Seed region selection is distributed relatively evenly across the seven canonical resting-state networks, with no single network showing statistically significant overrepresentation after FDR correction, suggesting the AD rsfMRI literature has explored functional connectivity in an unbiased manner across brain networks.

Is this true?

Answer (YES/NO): NO